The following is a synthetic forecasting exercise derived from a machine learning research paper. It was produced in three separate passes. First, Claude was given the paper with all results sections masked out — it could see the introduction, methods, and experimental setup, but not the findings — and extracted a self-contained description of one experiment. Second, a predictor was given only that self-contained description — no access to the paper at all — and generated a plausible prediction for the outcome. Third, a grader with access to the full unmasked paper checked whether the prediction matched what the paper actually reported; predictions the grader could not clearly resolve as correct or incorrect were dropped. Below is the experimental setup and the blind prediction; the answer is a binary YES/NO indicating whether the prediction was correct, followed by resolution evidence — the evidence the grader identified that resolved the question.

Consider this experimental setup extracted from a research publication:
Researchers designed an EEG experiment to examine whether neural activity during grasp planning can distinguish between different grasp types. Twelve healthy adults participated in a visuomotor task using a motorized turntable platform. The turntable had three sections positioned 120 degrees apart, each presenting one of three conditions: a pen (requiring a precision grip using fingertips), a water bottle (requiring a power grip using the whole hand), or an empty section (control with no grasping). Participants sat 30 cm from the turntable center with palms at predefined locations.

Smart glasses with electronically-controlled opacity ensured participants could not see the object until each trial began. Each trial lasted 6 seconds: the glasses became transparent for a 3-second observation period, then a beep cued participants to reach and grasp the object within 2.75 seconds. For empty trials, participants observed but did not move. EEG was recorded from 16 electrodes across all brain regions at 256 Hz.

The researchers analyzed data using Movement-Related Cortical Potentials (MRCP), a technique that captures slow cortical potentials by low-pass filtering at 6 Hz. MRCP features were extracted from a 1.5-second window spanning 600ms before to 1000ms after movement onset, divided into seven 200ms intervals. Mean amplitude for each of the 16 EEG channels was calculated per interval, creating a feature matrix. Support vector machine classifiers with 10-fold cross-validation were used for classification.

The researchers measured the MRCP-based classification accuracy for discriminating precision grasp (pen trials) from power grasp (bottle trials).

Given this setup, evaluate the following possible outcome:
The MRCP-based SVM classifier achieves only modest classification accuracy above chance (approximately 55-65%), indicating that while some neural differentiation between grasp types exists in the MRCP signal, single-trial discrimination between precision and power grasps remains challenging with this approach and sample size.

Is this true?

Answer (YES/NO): YES